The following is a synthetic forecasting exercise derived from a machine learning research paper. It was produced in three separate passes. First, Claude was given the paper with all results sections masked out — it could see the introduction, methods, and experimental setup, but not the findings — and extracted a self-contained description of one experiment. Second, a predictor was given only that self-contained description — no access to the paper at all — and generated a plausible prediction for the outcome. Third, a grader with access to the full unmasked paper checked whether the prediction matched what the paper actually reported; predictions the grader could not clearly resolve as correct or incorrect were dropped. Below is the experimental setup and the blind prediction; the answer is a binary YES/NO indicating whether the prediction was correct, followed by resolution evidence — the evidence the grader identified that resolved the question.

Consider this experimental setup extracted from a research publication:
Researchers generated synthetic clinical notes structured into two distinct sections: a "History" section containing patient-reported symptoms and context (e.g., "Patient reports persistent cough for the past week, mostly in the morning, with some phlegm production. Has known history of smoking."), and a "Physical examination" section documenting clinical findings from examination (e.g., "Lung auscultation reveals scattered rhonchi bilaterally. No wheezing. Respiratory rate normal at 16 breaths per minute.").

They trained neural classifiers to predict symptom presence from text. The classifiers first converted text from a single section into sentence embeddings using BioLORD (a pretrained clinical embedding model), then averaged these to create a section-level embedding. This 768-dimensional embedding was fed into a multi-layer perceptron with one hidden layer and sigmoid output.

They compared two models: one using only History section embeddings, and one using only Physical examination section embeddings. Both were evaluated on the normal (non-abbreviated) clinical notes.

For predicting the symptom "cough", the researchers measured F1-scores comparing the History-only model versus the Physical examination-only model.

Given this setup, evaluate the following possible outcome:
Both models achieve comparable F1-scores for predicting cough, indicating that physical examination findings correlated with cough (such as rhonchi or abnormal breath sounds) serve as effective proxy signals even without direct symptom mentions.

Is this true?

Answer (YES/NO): NO